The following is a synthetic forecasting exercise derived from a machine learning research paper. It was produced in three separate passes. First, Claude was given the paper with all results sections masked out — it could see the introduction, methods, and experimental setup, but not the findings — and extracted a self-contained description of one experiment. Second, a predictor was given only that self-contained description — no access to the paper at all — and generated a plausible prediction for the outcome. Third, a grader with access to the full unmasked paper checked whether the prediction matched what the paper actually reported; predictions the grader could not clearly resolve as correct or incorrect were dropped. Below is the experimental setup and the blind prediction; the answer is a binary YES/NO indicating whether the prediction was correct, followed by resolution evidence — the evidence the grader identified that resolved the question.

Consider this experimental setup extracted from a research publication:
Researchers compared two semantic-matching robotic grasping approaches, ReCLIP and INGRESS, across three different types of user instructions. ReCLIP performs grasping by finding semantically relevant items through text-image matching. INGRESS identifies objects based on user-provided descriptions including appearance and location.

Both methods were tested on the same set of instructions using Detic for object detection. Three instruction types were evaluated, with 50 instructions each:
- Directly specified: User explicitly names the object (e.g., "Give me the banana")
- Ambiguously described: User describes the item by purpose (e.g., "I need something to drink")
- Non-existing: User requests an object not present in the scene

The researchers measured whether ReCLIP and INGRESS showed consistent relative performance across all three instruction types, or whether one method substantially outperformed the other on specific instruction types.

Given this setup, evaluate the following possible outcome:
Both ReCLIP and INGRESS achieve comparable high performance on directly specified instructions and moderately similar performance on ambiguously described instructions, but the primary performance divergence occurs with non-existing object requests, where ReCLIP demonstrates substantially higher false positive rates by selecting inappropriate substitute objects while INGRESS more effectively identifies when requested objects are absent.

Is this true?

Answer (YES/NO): NO